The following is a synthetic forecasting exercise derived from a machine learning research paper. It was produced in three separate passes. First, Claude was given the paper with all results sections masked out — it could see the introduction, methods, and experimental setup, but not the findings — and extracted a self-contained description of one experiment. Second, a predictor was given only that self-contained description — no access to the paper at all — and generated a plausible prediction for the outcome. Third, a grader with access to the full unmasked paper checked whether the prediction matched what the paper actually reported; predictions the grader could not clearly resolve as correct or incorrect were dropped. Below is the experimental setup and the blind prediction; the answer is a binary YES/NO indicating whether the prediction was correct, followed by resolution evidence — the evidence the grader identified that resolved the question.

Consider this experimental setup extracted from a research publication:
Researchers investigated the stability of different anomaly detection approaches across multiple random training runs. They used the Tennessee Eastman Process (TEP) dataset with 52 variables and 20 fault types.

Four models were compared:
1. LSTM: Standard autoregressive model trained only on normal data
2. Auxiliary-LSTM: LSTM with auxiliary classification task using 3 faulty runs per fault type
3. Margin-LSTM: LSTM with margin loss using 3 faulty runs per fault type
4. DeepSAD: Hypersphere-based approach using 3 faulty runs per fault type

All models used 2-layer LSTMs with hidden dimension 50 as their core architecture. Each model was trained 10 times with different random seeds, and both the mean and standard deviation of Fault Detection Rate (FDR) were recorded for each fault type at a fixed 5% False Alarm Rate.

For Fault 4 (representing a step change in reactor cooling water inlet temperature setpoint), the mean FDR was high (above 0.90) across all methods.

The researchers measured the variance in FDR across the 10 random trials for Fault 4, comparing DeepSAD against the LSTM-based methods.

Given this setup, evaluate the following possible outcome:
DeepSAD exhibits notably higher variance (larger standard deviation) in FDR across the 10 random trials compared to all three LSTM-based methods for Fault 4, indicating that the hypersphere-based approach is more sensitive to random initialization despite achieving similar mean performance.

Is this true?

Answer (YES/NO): NO